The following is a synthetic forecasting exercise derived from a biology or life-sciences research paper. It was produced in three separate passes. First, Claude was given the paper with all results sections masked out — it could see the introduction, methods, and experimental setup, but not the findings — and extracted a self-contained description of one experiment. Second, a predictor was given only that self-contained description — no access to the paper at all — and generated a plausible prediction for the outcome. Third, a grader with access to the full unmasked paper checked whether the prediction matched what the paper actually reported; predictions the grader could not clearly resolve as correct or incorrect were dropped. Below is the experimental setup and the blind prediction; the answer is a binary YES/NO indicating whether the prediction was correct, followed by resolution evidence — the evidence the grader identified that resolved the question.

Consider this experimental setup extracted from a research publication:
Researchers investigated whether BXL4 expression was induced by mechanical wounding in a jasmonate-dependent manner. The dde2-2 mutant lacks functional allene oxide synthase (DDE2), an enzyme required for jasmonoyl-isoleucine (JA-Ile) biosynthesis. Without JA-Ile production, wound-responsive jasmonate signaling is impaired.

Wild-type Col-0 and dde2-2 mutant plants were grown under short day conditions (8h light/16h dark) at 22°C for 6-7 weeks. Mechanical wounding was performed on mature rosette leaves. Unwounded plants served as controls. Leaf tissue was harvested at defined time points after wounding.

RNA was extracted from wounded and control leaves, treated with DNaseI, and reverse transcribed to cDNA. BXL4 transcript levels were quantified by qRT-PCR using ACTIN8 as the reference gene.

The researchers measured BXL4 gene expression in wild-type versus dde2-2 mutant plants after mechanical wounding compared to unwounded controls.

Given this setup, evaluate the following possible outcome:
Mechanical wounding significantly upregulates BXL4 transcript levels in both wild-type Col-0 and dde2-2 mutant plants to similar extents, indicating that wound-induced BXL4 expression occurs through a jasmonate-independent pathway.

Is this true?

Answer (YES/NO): NO